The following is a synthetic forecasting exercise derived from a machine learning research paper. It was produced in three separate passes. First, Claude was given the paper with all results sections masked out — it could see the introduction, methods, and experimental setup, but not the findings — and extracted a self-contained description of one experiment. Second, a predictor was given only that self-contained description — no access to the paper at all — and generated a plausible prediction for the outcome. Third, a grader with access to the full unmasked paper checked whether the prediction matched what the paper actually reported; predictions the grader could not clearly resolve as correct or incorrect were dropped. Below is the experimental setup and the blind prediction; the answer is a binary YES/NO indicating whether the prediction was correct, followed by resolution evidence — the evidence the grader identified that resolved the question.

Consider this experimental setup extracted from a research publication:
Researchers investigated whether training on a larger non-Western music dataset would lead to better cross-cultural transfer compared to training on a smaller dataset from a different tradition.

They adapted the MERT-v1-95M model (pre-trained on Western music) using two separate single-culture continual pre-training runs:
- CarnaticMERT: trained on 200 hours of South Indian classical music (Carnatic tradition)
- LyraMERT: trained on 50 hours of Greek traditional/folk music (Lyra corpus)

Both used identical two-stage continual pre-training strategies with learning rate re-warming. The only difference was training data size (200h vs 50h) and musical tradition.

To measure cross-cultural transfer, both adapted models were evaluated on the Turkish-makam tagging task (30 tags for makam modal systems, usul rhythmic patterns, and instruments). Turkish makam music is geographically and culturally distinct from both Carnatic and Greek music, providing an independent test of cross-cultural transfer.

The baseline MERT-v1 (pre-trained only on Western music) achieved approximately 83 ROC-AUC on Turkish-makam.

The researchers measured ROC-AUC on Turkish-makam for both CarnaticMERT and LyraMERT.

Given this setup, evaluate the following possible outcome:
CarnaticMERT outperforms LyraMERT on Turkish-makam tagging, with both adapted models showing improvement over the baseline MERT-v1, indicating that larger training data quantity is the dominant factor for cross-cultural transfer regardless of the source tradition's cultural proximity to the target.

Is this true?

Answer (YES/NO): NO